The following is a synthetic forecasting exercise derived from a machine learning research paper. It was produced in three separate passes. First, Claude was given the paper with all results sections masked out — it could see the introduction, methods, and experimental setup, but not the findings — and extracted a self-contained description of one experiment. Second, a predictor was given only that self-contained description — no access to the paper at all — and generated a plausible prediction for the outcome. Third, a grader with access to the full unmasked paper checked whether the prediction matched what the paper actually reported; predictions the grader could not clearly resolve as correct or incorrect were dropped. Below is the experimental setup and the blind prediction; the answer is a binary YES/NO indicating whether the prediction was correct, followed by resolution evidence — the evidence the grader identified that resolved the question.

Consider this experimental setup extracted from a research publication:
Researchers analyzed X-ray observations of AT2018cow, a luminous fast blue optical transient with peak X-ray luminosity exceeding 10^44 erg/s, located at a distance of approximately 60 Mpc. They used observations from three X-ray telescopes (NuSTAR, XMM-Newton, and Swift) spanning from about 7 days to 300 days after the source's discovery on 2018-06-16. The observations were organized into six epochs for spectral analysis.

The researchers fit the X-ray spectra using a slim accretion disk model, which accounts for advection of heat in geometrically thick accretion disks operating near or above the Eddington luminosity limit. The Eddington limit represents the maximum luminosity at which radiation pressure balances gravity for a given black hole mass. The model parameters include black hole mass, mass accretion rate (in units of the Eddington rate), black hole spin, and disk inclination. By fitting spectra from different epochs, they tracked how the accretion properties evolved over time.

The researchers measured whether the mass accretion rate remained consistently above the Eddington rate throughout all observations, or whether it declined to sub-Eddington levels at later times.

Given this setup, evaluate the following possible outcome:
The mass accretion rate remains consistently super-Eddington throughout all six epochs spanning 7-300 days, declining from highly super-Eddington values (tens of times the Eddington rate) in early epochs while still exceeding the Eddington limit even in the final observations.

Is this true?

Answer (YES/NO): NO